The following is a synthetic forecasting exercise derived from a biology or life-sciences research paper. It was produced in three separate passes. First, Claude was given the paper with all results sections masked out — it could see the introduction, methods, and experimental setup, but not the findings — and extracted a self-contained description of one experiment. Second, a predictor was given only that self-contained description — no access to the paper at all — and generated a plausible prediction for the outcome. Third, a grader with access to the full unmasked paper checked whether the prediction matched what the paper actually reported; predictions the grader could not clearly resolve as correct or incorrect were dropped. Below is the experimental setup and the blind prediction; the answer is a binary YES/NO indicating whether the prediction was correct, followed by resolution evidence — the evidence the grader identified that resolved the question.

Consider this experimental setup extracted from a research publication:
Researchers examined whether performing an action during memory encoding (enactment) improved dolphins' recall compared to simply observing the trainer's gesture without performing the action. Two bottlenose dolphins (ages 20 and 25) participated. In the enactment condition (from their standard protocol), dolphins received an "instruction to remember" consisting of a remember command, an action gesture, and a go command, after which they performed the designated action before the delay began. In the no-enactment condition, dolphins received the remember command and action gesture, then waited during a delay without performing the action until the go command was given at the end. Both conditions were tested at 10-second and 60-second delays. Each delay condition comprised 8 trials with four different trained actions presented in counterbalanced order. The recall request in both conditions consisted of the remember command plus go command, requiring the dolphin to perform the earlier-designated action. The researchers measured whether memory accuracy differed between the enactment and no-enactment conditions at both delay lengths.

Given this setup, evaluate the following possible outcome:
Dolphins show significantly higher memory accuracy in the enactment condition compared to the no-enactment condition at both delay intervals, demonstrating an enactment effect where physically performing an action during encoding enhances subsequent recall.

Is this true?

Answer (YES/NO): NO